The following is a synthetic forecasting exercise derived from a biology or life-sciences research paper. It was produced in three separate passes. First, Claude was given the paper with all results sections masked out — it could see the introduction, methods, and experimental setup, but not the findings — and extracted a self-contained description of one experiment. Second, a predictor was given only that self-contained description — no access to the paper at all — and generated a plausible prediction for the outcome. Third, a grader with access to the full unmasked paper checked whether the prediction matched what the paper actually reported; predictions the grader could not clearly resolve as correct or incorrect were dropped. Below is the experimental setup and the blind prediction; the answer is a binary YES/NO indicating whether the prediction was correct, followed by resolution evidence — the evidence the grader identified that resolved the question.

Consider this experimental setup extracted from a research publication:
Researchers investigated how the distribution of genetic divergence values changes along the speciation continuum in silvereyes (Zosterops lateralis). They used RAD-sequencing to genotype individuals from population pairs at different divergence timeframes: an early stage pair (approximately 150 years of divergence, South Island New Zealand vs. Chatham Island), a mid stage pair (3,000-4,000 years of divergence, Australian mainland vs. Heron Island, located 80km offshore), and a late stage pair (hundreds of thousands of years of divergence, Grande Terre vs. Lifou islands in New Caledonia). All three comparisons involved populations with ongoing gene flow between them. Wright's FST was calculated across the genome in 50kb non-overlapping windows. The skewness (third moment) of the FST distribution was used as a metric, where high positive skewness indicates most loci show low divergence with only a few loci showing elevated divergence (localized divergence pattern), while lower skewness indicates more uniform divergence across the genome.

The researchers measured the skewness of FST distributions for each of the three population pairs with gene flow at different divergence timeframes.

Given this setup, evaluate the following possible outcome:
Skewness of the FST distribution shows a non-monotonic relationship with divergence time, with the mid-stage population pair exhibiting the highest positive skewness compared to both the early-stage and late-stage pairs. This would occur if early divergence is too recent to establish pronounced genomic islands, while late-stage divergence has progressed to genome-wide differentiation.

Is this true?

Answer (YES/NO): NO